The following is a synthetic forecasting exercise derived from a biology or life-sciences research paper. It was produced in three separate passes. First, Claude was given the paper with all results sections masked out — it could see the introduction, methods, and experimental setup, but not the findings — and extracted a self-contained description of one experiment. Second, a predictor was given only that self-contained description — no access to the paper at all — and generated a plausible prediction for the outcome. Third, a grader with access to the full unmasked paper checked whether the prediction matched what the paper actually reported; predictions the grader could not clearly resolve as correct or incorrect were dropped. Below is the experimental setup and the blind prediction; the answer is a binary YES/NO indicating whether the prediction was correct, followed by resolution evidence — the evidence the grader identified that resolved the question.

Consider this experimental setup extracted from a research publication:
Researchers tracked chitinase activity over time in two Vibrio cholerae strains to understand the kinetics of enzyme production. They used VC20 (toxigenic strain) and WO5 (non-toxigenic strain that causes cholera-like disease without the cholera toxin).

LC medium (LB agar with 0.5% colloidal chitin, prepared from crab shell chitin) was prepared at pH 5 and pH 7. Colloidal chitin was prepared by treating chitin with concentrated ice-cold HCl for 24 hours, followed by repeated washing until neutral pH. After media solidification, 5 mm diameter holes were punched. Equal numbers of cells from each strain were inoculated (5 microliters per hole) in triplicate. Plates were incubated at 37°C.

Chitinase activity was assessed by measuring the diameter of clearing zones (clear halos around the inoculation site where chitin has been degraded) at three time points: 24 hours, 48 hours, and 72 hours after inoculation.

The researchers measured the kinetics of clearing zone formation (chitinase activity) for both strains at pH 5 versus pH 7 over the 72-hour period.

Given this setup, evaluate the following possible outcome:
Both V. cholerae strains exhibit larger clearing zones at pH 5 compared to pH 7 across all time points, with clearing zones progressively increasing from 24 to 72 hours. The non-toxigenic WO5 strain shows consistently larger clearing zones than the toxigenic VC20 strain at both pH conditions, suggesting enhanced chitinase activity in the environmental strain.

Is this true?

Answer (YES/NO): NO